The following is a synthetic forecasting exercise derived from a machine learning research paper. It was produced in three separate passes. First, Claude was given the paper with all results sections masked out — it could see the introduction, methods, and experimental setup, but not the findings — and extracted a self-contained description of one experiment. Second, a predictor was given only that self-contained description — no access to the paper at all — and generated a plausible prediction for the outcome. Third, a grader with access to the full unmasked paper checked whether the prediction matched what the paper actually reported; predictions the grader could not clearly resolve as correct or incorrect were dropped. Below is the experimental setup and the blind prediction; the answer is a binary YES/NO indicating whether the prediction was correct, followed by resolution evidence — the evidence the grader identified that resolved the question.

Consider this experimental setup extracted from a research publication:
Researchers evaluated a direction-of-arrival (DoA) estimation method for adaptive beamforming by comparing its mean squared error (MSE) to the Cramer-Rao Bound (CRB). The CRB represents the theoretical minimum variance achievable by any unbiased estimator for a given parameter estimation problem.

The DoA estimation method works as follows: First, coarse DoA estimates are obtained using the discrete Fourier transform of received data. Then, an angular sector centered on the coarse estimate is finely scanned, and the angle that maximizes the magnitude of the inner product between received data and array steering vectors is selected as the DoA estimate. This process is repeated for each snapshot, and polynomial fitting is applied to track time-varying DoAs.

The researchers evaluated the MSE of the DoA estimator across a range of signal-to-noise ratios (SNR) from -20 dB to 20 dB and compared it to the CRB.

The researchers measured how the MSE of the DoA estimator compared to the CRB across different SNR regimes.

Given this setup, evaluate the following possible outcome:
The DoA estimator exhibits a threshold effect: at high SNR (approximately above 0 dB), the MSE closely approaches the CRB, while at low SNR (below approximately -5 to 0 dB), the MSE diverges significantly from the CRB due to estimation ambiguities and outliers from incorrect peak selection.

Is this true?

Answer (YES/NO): NO